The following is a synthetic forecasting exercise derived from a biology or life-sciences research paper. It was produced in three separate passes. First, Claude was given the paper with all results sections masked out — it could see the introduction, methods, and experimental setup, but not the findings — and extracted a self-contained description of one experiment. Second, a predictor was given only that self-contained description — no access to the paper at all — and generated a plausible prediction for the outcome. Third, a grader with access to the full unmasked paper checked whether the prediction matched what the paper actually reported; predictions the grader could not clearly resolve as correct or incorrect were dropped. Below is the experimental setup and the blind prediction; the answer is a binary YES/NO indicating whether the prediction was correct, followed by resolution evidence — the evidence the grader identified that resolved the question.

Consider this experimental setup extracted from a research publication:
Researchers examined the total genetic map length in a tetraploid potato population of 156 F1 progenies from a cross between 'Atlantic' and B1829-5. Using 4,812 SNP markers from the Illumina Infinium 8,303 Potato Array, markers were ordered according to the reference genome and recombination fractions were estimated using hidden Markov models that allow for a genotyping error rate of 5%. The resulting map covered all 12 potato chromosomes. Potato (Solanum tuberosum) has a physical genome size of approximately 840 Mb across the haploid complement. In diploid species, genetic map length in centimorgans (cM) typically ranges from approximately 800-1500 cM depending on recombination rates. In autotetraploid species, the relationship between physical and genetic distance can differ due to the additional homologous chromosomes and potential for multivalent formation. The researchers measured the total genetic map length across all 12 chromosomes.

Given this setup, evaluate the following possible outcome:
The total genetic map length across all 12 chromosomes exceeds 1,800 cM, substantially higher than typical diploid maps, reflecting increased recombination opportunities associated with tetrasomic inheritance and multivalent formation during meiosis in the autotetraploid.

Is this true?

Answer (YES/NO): NO